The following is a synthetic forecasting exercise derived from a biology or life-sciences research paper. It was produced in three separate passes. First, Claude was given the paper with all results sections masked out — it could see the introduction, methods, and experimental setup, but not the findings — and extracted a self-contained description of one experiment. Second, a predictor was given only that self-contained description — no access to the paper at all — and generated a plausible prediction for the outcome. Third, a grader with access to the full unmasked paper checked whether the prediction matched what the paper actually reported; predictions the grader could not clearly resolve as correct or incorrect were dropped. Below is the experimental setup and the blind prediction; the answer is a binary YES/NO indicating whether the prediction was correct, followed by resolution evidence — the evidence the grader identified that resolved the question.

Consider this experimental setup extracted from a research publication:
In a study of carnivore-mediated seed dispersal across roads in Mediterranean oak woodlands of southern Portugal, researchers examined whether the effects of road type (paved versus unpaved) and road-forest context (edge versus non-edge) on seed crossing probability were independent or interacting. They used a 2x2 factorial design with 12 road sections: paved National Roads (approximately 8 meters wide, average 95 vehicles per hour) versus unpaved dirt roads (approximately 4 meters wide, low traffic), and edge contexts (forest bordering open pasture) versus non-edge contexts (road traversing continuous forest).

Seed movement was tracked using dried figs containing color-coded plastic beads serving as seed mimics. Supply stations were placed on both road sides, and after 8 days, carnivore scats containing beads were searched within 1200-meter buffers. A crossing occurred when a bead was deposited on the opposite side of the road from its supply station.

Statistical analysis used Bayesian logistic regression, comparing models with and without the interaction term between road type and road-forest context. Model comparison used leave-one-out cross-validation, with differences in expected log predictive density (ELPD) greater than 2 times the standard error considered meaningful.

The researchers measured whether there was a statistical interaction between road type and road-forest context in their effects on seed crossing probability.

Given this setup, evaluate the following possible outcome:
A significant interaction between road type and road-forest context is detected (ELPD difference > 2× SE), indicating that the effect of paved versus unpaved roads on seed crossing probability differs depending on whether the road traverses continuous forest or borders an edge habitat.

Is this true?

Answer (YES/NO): NO